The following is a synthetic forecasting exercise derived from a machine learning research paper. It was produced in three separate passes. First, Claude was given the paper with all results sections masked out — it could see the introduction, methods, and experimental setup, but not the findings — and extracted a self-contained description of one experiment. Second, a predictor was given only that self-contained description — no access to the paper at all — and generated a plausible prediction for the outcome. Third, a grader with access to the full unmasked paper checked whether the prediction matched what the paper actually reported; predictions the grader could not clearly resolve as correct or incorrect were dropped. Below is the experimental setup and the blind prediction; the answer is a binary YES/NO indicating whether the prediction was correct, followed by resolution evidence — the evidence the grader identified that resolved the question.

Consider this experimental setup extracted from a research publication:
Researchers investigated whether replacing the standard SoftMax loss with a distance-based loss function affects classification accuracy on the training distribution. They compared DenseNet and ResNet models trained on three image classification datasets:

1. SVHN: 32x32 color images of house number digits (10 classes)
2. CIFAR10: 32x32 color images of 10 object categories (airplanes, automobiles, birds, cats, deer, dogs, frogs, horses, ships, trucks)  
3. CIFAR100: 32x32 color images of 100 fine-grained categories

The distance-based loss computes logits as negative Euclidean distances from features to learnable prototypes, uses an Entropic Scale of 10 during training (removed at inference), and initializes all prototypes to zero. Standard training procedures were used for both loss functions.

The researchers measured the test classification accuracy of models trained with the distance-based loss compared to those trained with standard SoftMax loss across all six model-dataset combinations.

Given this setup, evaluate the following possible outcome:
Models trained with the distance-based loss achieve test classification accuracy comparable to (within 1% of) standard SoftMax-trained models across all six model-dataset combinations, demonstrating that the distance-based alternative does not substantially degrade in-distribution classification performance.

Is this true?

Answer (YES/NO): YES